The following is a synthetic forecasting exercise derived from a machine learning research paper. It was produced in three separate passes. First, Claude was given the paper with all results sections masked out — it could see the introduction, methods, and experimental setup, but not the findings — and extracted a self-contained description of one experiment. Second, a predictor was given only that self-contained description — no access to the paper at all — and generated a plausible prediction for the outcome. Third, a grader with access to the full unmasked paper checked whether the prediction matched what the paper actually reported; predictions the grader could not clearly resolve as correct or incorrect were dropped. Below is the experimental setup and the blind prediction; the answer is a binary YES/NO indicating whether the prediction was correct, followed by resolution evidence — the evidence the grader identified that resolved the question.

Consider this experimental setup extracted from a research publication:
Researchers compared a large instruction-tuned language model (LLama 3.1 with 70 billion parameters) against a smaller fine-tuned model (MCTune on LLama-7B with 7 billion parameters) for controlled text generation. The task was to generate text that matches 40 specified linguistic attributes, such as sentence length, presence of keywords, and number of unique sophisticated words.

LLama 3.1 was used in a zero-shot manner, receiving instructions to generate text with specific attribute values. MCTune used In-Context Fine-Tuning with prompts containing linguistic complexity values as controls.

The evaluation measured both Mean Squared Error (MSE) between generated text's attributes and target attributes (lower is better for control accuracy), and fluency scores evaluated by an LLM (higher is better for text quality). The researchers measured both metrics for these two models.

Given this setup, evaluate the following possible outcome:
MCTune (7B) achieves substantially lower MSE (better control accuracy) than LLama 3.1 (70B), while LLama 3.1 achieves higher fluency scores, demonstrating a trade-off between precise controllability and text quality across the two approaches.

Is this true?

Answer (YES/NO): NO